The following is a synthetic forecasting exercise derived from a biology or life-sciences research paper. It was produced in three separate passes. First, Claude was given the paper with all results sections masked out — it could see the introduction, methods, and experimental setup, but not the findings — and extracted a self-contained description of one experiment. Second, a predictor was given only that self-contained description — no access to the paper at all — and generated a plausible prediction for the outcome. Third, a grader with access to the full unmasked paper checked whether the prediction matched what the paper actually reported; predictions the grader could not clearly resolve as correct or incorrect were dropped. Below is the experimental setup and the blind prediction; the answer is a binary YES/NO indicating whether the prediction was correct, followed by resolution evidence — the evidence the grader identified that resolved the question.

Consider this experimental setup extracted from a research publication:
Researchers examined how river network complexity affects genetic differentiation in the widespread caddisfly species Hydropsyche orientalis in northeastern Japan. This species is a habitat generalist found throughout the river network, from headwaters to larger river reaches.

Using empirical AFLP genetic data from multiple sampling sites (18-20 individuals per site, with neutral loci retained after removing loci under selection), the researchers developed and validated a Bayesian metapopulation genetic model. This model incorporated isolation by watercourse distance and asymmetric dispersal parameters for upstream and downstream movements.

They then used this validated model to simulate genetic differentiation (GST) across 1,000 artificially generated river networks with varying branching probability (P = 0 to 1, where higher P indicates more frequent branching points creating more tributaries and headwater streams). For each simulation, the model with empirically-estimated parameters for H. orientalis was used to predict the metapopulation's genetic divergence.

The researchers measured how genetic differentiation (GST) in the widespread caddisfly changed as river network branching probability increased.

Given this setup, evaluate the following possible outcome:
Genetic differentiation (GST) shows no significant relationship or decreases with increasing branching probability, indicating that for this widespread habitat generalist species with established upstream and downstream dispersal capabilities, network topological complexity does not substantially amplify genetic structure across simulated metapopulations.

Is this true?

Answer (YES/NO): YES